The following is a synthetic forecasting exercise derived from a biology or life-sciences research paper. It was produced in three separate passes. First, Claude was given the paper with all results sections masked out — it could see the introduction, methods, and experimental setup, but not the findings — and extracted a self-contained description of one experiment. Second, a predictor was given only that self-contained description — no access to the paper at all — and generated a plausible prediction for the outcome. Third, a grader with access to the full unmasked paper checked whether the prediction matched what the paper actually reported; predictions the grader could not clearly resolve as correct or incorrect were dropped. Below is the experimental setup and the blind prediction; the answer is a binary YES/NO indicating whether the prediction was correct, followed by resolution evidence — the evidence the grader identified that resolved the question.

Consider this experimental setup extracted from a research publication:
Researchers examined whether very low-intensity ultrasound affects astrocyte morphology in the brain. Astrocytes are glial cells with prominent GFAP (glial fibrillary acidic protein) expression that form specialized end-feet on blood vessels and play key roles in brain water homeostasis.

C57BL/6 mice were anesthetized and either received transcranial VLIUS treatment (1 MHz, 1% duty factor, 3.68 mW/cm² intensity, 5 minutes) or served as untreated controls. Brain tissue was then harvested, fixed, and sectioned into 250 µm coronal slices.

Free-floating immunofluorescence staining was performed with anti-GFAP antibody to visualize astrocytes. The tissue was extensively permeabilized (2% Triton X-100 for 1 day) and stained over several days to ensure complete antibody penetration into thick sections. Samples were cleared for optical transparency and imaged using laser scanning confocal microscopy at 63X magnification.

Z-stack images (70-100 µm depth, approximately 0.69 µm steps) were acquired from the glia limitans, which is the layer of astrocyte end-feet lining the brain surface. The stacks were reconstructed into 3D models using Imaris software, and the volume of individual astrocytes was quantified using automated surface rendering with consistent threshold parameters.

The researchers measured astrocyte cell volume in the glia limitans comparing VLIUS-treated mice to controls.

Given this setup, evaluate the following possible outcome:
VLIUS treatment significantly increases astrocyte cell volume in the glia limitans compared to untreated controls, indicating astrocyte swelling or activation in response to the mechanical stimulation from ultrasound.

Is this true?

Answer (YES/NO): YES